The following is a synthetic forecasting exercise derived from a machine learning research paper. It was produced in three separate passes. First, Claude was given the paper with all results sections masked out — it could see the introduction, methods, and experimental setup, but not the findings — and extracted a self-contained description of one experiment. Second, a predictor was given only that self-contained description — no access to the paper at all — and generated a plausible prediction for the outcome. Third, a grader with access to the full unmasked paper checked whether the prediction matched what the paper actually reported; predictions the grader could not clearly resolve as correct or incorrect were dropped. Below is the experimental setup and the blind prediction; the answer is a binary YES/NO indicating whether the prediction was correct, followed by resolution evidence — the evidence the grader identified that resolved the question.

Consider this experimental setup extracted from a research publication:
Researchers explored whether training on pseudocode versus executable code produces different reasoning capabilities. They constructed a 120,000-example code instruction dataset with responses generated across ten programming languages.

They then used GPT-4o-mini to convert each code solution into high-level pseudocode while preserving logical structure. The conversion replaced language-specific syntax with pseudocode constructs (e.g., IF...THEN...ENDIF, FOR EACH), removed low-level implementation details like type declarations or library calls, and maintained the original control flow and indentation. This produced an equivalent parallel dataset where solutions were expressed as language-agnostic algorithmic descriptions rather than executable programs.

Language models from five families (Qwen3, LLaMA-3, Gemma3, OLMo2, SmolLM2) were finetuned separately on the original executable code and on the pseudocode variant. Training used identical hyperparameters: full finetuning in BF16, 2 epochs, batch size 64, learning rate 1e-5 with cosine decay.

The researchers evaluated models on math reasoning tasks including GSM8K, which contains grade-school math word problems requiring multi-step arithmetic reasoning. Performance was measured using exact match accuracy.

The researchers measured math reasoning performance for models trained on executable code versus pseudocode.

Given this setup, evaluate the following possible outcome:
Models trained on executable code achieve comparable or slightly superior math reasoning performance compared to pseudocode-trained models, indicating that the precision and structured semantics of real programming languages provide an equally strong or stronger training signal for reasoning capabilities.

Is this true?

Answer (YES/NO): YES